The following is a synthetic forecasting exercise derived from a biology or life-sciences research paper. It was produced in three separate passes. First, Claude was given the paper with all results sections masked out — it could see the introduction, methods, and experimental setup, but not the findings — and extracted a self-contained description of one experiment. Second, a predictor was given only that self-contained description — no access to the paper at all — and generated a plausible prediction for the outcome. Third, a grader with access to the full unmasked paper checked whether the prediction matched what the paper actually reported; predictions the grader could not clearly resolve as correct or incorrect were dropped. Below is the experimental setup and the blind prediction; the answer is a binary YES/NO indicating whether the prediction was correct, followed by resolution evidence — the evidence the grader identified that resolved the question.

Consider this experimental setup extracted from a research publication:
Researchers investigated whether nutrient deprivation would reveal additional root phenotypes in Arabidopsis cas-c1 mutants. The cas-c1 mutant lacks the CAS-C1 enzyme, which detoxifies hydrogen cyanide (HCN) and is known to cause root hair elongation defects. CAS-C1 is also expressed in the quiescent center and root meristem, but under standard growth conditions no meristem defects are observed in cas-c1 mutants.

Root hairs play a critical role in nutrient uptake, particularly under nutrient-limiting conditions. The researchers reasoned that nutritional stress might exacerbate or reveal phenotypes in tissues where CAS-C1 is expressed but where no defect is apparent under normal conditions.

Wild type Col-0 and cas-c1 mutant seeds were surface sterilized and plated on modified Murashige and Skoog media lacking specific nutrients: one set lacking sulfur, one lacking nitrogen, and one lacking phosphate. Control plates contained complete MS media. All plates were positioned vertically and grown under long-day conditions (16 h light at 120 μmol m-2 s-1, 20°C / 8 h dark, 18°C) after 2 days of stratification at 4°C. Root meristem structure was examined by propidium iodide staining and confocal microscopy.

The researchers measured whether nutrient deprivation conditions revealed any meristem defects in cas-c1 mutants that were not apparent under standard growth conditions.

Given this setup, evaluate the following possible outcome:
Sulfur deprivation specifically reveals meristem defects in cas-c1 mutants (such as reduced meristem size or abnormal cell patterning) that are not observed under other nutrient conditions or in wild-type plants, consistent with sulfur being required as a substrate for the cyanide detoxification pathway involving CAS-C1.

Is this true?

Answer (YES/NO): NO